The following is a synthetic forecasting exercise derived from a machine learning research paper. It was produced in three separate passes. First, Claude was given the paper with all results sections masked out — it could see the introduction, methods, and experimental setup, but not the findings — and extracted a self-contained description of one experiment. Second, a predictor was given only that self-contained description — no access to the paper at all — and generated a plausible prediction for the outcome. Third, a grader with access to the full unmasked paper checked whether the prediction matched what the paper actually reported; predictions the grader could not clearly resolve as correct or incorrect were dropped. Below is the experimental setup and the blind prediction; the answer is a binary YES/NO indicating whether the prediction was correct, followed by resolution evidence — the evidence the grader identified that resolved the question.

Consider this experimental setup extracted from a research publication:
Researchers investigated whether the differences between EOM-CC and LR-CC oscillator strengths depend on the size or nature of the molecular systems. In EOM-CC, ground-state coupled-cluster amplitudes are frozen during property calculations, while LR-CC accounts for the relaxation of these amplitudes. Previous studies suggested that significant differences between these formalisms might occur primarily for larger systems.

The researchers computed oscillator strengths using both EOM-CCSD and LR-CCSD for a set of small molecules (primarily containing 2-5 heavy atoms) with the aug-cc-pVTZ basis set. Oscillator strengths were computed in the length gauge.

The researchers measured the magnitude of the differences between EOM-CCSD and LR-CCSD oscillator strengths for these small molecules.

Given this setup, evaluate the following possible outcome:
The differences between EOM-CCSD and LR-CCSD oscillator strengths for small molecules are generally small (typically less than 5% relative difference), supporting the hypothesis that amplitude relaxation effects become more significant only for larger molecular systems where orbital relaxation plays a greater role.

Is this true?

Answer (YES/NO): YES